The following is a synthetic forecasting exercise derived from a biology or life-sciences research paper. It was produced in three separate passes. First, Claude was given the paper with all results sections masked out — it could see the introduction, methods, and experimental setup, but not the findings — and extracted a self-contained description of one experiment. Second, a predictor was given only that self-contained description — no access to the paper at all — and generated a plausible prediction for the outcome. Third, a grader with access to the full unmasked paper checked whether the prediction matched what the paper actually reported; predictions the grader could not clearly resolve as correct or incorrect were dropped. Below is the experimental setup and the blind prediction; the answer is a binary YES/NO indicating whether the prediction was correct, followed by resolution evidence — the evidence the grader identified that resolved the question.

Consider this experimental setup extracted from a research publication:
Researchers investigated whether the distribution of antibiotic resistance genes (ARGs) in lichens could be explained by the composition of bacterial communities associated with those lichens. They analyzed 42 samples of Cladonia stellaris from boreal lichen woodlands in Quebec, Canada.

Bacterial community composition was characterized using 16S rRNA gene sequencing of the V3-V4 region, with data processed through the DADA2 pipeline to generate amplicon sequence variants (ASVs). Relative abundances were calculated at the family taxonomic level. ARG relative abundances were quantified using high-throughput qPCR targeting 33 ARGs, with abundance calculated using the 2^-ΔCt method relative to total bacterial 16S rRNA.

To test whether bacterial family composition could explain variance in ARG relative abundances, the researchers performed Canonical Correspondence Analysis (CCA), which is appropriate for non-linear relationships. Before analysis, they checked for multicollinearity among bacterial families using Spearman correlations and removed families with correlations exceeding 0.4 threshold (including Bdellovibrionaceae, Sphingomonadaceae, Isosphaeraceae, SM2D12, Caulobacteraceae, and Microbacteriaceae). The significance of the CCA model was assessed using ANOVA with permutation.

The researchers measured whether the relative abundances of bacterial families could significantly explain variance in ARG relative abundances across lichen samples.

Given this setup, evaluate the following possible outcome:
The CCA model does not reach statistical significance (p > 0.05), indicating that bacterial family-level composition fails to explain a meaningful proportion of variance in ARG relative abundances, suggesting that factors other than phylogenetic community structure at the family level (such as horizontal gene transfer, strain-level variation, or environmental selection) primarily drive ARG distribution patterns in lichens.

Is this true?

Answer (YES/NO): YES